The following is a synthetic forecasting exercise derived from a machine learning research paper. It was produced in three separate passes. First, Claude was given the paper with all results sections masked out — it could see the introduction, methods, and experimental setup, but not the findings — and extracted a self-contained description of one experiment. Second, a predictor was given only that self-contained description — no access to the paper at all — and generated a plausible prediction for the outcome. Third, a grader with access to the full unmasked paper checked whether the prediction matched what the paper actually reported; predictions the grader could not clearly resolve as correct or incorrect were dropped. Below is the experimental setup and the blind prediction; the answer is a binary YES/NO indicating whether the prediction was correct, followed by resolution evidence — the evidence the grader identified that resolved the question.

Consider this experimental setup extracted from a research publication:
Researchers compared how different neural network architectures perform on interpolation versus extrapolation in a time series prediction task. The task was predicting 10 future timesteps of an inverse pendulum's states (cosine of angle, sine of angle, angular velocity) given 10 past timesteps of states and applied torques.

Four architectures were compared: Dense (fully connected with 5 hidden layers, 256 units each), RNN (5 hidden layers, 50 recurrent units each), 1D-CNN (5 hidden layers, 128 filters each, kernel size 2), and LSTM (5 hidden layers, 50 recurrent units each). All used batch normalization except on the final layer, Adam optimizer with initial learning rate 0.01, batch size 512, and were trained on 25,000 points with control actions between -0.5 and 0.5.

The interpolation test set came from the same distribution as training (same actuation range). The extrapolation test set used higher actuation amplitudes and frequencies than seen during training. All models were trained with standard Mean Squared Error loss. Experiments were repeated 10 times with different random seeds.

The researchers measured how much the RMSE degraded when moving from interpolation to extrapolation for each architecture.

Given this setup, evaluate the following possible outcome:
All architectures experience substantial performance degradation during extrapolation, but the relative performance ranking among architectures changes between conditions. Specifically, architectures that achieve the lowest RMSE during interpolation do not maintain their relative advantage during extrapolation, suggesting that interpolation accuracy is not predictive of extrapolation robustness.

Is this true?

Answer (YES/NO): NO